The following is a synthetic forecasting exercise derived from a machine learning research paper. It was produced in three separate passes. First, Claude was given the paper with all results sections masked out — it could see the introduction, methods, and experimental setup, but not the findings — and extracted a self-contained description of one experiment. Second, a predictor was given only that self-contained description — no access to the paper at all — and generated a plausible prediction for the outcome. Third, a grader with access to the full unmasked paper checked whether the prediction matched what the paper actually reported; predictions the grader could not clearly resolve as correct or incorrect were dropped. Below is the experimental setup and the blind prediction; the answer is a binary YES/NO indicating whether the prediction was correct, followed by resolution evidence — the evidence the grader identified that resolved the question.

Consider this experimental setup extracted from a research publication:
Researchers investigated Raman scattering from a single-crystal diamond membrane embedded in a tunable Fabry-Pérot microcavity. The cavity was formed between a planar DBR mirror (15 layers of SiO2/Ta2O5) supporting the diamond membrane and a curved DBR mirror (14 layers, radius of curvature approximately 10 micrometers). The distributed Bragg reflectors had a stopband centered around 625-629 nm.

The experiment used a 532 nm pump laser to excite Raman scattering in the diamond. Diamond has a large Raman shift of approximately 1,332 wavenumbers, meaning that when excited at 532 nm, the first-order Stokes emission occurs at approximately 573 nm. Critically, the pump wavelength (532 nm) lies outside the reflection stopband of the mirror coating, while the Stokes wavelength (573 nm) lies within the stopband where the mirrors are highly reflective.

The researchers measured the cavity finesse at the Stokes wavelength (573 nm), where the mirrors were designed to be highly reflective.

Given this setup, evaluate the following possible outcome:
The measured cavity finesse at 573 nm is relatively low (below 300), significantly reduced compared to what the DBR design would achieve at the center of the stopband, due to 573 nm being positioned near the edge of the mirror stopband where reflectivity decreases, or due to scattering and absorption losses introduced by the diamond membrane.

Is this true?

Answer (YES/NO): NO